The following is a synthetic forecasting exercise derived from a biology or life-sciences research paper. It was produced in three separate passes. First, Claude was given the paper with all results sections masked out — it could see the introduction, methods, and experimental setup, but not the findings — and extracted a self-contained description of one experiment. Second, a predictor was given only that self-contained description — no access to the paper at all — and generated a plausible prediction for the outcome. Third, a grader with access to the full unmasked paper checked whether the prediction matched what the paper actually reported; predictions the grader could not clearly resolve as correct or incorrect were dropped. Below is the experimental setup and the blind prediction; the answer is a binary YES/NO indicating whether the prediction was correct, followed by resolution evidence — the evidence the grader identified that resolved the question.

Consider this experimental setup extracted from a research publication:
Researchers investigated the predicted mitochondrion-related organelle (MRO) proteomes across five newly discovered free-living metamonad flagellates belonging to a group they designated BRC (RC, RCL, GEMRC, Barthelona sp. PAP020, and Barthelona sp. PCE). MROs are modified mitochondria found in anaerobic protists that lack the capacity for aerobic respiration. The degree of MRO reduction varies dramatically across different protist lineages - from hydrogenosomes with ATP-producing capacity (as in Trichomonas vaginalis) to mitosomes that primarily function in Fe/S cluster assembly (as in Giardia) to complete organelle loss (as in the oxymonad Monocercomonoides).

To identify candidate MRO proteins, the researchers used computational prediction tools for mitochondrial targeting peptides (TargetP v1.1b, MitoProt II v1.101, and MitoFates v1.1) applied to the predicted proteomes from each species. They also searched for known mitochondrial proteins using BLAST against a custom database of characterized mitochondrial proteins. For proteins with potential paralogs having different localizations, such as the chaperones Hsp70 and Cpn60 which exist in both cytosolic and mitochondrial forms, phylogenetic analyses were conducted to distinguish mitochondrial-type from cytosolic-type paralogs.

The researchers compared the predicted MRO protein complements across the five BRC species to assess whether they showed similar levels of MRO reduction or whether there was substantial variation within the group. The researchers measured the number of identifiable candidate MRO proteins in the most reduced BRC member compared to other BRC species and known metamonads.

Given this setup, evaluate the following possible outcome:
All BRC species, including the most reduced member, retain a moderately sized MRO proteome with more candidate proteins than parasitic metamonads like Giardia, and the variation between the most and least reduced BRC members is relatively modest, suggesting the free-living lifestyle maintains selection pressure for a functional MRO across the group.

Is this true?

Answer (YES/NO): NO